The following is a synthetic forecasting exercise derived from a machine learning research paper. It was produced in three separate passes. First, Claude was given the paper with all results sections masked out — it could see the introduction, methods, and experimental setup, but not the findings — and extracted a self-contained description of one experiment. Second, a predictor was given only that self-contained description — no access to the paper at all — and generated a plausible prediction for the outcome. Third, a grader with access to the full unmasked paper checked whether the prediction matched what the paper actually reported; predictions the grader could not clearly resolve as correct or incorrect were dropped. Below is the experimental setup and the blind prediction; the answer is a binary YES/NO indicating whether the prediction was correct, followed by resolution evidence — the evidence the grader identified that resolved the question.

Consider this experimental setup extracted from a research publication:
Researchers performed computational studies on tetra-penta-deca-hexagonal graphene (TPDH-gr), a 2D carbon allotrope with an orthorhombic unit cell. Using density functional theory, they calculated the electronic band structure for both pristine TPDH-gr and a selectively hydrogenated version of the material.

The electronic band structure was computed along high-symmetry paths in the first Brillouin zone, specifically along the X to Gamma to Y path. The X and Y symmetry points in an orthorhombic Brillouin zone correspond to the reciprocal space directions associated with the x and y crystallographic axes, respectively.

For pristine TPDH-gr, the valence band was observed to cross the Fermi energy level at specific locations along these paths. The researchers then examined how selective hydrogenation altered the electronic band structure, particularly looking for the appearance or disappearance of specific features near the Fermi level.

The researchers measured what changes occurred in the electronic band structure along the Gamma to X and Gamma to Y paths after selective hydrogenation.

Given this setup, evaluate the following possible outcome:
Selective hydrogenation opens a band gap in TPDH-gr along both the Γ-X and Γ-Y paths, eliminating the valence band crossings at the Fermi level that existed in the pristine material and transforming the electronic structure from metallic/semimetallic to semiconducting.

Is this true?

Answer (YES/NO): NO